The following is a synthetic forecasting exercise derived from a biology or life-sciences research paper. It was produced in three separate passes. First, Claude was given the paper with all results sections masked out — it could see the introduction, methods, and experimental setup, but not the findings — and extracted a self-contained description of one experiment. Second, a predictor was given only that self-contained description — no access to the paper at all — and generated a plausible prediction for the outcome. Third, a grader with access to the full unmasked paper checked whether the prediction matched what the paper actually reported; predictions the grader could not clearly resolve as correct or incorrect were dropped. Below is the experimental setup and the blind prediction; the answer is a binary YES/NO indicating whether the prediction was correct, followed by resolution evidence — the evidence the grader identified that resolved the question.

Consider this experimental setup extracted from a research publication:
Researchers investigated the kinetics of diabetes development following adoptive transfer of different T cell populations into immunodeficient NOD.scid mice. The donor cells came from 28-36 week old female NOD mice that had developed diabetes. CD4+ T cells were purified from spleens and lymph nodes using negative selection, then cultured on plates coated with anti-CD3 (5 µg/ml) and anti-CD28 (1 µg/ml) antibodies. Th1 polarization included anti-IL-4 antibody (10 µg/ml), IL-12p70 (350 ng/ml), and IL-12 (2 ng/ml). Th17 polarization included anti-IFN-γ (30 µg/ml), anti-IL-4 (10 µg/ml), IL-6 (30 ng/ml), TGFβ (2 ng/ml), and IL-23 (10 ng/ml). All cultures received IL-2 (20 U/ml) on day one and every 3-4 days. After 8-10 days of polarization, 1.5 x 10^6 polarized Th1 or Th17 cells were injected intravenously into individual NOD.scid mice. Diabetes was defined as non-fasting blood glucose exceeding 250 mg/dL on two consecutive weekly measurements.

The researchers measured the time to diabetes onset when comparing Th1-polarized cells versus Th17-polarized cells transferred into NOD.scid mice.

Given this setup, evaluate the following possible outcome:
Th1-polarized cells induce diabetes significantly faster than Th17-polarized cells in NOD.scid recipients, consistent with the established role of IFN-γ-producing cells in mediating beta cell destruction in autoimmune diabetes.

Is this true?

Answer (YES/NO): NO